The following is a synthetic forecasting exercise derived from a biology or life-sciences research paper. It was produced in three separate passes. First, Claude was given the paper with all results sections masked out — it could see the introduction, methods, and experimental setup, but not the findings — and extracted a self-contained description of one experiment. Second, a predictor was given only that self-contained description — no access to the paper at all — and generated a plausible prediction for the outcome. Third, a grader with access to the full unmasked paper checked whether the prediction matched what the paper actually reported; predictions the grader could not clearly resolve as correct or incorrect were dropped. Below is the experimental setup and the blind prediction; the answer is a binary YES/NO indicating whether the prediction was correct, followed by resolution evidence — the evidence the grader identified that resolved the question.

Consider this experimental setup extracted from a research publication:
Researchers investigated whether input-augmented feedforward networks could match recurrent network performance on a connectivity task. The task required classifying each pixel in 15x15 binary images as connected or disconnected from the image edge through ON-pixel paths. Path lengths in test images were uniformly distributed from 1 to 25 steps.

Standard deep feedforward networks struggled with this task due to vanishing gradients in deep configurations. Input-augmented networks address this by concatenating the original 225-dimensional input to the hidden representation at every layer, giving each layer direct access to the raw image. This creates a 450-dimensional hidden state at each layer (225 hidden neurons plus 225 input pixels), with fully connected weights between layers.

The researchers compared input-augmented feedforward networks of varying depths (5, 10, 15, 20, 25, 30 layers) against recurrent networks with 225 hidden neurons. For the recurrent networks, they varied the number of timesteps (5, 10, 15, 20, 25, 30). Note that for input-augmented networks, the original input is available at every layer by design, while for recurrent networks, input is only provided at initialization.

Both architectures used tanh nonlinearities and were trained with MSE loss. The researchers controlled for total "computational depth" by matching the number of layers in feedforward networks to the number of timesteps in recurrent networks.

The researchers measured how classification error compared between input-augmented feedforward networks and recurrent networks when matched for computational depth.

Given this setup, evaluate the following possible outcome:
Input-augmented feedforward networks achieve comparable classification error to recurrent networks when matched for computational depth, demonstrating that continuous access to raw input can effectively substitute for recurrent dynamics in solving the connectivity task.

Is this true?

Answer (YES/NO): NO